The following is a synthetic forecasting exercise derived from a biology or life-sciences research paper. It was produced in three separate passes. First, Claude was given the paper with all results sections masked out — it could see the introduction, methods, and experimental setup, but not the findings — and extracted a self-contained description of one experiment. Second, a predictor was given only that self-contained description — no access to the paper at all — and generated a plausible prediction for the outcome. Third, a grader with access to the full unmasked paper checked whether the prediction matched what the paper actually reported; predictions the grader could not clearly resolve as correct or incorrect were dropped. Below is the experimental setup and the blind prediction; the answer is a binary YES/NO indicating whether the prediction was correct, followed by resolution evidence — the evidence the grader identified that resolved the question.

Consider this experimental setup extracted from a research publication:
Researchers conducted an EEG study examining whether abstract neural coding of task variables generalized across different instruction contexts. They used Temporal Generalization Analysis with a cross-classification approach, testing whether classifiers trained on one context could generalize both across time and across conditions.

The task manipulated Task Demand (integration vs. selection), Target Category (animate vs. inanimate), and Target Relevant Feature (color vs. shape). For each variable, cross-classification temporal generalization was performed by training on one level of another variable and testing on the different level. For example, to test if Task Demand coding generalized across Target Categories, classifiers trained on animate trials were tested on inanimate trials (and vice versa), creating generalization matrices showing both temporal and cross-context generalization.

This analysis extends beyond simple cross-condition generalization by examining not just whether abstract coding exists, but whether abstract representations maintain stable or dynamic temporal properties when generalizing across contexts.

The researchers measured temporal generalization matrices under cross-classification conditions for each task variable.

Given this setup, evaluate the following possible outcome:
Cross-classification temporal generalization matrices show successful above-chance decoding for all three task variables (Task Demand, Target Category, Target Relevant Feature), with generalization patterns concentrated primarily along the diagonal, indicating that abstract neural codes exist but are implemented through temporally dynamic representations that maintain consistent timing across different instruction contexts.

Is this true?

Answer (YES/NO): NO